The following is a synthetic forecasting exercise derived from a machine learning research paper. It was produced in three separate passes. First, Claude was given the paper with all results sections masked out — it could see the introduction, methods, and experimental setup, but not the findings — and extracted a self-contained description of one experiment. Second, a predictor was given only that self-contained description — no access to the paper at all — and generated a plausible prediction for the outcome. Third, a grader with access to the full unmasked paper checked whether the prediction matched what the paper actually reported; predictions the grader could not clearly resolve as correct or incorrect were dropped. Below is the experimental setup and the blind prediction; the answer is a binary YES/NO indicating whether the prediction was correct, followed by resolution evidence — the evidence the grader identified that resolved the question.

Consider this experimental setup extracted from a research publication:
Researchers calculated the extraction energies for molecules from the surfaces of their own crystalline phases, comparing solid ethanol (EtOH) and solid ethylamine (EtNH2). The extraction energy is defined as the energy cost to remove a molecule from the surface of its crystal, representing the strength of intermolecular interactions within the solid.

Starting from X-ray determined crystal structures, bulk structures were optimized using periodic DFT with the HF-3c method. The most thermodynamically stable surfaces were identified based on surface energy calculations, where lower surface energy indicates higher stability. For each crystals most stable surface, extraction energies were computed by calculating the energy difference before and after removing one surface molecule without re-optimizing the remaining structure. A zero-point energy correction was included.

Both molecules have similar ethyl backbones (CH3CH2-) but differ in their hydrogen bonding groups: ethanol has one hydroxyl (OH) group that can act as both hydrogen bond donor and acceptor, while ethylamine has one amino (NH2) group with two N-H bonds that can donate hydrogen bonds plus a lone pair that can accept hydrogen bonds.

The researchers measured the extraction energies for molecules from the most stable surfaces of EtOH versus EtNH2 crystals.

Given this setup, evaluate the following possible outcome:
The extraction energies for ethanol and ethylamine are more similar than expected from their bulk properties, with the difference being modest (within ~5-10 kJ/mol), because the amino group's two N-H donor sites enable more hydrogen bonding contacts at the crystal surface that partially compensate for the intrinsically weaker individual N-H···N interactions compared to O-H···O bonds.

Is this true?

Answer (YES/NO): NO